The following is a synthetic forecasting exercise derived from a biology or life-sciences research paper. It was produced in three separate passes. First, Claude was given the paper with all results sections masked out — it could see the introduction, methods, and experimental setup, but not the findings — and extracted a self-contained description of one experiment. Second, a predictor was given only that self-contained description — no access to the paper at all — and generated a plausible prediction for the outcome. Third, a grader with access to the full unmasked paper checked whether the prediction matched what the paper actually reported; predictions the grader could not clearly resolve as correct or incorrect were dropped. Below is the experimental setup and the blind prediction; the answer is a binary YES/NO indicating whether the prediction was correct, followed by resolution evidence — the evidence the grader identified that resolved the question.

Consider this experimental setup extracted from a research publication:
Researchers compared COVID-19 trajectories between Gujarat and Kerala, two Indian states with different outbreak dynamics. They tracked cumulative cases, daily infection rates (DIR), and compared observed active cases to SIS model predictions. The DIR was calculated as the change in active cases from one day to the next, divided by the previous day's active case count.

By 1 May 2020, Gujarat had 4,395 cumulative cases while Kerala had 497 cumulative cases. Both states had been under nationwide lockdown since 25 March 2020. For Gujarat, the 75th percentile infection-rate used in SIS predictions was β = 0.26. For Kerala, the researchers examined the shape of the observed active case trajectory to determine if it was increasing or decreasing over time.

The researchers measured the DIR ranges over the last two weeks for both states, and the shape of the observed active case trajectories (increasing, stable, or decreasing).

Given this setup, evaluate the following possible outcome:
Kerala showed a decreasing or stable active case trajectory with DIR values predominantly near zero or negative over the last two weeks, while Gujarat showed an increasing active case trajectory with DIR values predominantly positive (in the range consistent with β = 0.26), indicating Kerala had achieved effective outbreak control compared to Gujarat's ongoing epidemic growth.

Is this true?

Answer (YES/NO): YES